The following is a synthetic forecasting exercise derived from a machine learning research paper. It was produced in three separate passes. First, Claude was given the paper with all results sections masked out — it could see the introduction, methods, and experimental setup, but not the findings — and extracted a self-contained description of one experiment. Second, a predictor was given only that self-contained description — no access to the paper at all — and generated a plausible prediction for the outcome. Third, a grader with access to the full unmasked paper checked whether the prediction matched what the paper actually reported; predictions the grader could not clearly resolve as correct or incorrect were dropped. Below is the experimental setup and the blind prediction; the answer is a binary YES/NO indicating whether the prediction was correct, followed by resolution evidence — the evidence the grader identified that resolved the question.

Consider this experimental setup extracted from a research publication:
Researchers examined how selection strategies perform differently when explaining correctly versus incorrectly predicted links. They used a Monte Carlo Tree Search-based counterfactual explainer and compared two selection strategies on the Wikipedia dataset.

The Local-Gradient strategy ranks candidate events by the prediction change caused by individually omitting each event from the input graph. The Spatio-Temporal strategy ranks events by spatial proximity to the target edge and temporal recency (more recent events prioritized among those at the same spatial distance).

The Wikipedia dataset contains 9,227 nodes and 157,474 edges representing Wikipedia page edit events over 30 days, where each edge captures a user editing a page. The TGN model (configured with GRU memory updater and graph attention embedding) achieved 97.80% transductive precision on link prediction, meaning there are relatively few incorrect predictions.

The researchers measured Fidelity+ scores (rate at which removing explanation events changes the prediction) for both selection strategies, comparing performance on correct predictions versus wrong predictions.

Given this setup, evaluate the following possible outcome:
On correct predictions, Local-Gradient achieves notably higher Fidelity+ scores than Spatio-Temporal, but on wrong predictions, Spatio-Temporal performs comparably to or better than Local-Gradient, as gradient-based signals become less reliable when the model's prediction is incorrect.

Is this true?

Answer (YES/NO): NO